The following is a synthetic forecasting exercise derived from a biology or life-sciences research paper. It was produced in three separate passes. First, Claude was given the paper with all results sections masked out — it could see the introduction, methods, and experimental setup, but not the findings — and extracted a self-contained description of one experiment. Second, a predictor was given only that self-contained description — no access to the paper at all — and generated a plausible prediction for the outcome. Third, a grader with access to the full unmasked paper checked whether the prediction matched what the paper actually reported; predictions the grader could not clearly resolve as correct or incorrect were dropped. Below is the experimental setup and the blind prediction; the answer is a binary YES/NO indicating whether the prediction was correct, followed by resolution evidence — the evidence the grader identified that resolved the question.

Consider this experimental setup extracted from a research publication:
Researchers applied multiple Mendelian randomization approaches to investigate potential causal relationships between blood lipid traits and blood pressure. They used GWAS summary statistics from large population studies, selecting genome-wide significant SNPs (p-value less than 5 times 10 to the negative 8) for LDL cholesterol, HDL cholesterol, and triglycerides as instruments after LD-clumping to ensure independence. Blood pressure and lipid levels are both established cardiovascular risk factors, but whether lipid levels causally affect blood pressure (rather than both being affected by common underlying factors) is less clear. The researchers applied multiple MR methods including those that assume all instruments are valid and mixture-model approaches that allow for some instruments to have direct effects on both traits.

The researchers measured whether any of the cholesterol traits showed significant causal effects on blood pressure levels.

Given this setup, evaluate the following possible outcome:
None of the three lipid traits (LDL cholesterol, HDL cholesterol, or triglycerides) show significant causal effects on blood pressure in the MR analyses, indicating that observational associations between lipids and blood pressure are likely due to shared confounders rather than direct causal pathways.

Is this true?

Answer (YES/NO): YES